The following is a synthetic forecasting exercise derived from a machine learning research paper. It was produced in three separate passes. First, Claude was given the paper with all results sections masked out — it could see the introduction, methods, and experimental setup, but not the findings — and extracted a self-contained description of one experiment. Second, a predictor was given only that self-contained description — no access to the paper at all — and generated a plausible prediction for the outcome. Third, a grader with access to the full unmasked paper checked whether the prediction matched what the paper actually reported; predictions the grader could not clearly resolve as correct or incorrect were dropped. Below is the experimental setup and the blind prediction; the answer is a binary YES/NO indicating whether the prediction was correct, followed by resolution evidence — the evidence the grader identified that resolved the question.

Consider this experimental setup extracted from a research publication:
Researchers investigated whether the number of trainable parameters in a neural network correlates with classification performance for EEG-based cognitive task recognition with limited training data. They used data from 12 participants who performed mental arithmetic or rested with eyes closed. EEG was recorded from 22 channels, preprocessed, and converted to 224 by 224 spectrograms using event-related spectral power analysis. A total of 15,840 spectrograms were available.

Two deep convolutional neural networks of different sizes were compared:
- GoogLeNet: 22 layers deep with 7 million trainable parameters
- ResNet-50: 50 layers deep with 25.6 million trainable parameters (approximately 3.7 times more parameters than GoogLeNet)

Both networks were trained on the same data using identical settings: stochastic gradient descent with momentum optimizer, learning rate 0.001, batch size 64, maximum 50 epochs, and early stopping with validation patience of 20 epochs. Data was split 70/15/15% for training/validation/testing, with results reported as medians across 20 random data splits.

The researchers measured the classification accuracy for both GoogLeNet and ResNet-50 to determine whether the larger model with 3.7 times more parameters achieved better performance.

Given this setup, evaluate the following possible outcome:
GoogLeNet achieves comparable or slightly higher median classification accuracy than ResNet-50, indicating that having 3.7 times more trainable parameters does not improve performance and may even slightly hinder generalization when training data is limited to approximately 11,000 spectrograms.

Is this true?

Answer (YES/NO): YES